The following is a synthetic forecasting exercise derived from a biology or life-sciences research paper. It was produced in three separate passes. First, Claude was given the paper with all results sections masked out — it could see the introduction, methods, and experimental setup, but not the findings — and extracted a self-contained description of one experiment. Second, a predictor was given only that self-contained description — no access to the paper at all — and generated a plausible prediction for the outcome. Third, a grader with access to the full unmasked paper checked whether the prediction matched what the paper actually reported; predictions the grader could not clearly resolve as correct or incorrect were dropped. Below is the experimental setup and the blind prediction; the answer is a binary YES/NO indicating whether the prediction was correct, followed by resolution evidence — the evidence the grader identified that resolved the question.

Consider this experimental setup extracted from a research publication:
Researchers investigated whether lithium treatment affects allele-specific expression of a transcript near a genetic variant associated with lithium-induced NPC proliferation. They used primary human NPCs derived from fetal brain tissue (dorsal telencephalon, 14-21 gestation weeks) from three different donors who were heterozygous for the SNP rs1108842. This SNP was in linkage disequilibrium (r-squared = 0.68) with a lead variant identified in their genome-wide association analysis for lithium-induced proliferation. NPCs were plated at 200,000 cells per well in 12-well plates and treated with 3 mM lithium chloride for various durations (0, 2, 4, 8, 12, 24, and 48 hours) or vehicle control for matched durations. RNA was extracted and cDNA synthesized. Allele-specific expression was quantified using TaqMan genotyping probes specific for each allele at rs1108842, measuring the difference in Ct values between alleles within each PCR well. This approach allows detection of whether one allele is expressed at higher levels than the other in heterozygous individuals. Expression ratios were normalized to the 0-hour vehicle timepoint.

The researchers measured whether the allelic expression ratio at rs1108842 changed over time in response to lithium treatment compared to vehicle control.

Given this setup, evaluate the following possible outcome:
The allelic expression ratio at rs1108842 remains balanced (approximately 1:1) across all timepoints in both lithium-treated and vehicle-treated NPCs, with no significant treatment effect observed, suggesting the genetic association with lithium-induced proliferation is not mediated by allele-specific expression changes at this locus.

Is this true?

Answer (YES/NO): NO